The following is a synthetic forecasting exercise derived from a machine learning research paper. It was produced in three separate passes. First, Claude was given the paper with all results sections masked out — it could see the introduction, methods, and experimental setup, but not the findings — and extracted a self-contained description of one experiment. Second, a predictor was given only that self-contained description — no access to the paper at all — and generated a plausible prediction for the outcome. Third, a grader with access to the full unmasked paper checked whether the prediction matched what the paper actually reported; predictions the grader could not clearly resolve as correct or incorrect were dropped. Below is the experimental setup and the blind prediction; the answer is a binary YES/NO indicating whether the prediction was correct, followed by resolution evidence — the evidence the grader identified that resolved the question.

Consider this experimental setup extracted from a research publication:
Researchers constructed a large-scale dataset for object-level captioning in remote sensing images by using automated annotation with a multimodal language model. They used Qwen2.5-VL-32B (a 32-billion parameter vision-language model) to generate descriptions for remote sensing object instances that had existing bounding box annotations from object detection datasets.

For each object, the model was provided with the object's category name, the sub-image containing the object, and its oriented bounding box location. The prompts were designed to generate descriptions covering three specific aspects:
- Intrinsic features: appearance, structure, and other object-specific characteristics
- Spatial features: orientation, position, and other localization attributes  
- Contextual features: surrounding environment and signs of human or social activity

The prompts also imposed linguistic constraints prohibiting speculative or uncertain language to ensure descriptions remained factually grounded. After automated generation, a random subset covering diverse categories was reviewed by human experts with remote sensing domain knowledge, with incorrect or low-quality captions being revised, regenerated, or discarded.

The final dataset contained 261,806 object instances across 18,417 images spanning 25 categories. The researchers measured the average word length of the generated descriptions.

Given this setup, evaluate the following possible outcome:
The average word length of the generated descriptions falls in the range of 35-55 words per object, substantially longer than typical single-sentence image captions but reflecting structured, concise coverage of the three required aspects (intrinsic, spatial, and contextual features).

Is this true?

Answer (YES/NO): NO